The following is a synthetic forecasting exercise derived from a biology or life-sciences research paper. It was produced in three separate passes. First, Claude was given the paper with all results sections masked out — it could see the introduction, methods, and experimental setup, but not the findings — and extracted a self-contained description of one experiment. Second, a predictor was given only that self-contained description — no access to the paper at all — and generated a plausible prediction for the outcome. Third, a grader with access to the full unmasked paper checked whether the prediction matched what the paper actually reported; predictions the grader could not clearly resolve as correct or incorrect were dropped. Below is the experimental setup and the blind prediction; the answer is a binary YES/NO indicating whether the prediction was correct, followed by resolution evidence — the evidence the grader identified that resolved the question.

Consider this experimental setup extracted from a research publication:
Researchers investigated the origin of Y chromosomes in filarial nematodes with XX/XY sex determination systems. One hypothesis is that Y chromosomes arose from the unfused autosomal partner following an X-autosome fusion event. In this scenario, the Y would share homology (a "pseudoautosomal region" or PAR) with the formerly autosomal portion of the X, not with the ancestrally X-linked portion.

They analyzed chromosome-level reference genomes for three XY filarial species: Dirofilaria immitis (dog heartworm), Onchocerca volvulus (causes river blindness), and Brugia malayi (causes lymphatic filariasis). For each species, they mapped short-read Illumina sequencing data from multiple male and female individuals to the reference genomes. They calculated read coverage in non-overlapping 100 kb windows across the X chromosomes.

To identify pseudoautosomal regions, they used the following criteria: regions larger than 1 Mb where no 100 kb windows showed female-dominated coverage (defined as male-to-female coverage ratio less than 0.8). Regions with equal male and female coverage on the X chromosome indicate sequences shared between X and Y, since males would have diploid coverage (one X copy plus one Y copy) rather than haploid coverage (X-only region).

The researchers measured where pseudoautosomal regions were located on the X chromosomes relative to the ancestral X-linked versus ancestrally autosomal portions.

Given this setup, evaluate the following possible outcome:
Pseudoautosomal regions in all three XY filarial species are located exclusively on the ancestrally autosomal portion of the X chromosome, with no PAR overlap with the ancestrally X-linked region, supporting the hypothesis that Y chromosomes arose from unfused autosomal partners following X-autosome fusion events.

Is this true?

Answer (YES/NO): YES